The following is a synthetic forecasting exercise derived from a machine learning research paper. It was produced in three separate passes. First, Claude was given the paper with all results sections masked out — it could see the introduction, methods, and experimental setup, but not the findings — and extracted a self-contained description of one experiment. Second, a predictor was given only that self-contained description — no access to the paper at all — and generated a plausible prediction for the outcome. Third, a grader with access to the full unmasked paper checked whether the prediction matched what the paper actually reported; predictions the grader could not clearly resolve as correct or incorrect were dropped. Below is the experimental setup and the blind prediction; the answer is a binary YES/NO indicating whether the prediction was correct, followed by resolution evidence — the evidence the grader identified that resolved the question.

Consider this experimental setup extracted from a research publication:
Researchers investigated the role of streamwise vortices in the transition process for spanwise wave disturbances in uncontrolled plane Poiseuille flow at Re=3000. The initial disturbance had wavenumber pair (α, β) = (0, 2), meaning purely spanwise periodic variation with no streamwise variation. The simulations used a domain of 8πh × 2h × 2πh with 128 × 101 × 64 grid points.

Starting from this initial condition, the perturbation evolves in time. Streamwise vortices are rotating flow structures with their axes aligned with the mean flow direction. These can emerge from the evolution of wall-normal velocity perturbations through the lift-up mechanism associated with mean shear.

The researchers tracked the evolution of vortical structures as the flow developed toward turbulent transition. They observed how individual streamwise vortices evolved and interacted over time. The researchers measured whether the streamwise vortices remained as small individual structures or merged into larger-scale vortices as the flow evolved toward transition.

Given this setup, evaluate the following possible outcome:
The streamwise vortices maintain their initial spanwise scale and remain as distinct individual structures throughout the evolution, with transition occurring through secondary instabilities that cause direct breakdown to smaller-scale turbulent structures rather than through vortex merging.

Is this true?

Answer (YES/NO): NO